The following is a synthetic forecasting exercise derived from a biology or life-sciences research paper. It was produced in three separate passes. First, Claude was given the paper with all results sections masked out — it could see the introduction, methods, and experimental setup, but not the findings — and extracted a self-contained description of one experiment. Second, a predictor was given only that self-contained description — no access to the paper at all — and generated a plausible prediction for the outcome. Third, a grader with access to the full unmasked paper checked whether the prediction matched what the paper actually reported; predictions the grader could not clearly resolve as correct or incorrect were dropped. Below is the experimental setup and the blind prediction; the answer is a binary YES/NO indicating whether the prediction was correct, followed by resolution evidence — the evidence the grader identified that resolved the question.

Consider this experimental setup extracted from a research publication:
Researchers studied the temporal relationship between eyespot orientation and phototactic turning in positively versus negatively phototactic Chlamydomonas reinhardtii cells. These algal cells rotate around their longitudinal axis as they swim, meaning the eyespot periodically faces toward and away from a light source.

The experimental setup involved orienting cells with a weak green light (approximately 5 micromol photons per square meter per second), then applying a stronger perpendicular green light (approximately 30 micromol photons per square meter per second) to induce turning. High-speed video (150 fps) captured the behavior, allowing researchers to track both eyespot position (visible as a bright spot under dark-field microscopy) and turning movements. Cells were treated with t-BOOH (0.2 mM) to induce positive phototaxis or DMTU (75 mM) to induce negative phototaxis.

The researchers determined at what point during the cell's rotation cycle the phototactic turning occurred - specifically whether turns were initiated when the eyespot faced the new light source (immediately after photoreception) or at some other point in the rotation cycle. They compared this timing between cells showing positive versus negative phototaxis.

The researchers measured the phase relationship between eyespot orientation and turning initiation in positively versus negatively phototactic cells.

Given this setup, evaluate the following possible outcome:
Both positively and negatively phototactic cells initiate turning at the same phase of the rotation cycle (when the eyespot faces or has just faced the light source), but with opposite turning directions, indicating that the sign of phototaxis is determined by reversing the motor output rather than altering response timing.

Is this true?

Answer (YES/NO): NO